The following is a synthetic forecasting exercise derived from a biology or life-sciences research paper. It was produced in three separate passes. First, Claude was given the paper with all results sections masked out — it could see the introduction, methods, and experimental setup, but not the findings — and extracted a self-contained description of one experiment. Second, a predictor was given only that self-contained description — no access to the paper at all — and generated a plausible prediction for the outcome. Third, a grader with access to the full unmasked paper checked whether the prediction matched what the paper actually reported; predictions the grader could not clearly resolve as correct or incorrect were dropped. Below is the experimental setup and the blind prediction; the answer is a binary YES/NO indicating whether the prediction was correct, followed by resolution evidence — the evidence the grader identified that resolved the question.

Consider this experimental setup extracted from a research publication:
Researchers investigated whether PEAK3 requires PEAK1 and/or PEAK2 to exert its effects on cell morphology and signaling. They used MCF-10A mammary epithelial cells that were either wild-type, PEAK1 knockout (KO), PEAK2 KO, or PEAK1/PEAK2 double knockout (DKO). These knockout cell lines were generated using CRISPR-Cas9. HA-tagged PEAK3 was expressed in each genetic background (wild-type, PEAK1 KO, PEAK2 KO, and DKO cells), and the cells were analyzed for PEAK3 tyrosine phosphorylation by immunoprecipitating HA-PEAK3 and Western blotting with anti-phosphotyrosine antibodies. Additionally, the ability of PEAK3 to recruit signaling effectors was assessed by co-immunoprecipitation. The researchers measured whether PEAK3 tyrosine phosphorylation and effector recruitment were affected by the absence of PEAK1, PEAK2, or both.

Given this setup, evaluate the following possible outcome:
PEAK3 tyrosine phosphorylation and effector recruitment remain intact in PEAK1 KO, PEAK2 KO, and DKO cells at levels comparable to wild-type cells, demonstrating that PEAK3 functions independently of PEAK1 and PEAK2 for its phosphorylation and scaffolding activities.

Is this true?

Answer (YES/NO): NO